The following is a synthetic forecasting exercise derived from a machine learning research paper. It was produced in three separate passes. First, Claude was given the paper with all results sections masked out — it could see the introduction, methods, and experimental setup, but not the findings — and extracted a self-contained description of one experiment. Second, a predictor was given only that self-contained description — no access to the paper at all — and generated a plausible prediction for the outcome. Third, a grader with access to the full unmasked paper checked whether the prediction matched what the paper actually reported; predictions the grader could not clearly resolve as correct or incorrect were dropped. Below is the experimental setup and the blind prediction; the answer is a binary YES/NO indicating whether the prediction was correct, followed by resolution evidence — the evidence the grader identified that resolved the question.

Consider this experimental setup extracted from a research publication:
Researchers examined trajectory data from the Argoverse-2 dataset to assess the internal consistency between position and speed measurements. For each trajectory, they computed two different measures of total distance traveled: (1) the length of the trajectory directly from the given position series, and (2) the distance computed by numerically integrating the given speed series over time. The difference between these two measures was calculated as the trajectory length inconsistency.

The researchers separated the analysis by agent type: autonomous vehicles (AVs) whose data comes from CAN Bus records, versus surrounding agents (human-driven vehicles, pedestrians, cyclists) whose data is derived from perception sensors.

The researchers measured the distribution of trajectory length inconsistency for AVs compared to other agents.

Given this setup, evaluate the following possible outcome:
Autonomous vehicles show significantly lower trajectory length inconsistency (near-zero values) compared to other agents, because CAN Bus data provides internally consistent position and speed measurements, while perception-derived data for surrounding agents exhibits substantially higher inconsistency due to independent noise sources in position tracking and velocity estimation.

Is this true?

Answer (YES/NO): YES